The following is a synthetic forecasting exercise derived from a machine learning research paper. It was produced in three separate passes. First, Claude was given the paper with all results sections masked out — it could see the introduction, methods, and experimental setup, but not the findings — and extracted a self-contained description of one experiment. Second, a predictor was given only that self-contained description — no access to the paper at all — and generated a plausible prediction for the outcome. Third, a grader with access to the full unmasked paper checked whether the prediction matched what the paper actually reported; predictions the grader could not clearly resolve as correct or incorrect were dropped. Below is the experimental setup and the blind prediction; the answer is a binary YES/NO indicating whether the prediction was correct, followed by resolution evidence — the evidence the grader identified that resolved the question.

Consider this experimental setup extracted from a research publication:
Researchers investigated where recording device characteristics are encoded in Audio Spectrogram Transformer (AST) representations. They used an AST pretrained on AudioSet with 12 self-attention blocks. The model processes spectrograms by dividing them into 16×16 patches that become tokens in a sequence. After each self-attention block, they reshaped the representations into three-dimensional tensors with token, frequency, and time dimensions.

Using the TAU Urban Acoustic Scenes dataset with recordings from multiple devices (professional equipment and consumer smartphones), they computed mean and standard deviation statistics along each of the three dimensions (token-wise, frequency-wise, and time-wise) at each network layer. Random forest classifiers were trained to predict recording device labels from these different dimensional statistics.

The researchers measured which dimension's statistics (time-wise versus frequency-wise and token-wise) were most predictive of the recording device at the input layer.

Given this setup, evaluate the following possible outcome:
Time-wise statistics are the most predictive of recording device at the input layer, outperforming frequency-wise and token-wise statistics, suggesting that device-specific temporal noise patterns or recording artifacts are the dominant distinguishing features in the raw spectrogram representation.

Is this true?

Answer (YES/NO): NO